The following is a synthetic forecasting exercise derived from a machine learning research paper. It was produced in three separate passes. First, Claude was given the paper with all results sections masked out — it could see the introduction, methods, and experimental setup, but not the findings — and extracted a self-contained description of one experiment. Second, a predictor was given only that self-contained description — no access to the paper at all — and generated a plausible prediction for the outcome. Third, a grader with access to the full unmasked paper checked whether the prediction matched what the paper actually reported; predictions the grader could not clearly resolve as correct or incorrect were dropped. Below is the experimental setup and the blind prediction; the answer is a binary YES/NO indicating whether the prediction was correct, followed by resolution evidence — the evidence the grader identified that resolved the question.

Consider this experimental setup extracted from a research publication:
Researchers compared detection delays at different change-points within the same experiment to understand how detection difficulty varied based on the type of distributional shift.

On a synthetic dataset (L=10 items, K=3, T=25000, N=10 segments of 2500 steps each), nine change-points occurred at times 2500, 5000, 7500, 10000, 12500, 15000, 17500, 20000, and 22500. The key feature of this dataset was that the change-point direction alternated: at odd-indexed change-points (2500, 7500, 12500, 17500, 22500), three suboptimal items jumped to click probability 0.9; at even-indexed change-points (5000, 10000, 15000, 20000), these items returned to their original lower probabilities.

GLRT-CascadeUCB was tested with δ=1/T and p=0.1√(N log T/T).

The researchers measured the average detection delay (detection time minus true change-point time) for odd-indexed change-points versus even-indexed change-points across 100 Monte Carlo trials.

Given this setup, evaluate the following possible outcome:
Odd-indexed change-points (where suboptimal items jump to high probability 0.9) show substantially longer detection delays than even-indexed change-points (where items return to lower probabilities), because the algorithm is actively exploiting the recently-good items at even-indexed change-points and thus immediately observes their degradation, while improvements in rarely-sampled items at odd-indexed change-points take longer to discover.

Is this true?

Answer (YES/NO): YES